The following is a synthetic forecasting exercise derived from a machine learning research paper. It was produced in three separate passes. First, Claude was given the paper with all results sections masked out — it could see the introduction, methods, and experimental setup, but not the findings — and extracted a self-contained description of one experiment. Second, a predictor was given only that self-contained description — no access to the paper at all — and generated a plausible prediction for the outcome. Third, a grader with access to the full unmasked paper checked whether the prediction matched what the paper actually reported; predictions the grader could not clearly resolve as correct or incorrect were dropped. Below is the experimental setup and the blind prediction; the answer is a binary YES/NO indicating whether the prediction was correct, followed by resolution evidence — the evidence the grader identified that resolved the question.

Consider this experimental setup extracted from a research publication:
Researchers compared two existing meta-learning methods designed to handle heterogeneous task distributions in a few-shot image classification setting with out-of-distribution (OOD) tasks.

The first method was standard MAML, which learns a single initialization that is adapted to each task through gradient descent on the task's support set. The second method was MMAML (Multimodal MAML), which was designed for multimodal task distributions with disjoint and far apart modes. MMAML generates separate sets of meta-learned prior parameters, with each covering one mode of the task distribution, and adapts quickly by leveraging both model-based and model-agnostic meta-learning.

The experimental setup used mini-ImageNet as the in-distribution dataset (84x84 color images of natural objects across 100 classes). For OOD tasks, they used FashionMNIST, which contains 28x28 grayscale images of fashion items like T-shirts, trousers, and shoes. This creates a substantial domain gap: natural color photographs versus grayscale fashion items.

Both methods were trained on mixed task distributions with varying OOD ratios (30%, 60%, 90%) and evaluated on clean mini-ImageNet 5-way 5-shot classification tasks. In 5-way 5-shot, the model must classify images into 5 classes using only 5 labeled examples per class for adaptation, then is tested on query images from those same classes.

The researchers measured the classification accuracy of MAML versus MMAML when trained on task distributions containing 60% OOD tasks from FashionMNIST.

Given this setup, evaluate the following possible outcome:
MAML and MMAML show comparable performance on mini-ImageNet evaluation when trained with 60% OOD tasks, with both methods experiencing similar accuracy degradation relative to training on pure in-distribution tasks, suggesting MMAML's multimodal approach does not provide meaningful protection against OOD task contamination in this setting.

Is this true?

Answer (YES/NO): NO